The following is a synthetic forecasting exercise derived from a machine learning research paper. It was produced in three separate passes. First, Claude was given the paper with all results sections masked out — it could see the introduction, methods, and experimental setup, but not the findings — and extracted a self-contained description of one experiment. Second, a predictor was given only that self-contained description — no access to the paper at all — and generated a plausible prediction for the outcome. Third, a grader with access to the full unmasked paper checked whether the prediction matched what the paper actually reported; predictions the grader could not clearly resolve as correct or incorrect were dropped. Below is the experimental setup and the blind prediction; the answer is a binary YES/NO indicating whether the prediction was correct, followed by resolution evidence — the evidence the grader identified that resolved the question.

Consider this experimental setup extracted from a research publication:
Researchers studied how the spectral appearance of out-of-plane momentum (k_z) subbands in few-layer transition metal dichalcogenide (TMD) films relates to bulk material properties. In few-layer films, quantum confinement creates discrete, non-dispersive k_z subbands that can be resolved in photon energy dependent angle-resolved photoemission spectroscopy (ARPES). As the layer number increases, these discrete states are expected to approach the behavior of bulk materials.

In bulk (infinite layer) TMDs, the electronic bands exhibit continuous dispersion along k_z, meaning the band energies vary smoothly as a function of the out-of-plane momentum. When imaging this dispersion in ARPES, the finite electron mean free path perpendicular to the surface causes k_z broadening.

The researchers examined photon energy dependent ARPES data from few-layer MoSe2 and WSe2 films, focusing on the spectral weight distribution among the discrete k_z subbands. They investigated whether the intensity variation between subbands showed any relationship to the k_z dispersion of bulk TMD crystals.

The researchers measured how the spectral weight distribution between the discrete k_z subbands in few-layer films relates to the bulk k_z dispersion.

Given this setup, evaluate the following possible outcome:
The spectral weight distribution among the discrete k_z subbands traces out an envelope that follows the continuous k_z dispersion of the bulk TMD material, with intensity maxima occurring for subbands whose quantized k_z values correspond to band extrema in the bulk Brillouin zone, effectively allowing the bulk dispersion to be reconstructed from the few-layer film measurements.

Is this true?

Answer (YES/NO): YES